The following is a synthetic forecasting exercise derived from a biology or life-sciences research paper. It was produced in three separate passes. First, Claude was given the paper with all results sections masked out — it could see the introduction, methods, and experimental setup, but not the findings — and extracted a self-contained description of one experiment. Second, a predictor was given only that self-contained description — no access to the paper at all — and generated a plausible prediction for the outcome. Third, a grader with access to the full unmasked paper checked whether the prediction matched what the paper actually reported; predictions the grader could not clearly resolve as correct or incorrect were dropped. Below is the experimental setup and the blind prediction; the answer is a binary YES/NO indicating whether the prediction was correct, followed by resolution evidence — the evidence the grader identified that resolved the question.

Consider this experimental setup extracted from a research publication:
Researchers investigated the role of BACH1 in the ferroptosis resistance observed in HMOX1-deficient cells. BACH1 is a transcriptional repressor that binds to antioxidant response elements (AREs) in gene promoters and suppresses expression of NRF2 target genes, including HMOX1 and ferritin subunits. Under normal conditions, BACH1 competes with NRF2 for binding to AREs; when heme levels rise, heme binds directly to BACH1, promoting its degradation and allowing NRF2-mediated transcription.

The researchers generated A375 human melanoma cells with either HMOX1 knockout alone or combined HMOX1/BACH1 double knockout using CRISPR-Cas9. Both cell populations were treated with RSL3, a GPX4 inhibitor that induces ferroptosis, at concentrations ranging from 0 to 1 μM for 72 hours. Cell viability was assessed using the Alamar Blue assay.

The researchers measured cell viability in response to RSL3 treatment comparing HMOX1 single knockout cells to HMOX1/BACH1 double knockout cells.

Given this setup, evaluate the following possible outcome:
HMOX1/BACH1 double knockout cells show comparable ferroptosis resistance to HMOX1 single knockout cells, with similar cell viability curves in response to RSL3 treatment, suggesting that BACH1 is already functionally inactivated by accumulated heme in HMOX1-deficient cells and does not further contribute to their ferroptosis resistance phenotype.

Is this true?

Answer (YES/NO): YES